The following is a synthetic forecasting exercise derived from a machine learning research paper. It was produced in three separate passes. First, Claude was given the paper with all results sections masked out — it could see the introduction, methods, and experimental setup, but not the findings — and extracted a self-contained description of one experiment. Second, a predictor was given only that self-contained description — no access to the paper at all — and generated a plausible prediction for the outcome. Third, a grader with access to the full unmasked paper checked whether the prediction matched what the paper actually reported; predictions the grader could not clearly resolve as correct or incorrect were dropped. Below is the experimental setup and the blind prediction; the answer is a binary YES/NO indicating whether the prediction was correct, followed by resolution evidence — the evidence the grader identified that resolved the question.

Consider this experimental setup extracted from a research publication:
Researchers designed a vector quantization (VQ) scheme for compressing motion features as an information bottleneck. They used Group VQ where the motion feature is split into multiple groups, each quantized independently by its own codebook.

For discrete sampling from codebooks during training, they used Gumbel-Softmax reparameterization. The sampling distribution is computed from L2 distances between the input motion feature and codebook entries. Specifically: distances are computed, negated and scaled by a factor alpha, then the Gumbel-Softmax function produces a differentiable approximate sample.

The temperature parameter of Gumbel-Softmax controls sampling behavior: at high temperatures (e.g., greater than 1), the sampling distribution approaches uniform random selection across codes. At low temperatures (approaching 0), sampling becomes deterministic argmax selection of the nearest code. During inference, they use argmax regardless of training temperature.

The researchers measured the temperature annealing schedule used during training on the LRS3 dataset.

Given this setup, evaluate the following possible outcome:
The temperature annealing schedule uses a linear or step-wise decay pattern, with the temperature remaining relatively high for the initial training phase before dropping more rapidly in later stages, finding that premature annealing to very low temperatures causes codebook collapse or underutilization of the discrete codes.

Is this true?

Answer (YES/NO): NO